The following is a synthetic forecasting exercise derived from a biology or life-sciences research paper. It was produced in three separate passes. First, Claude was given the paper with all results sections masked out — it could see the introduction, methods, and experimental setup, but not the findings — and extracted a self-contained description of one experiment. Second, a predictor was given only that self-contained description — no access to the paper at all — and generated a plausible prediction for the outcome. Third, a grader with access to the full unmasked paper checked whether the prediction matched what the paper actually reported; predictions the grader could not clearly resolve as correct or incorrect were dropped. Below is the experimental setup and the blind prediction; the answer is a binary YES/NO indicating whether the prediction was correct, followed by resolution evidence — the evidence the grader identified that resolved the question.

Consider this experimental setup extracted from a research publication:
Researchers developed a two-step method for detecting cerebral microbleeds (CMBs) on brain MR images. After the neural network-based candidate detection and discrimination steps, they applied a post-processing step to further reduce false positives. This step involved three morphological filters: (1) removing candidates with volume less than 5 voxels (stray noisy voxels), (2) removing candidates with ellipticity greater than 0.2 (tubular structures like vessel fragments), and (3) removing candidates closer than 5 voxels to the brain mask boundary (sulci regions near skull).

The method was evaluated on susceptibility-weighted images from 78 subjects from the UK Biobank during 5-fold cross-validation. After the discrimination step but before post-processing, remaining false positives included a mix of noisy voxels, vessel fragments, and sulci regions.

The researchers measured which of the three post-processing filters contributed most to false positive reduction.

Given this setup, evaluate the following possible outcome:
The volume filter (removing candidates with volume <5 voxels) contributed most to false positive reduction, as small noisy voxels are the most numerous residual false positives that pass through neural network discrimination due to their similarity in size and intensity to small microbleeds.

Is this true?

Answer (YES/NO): NO